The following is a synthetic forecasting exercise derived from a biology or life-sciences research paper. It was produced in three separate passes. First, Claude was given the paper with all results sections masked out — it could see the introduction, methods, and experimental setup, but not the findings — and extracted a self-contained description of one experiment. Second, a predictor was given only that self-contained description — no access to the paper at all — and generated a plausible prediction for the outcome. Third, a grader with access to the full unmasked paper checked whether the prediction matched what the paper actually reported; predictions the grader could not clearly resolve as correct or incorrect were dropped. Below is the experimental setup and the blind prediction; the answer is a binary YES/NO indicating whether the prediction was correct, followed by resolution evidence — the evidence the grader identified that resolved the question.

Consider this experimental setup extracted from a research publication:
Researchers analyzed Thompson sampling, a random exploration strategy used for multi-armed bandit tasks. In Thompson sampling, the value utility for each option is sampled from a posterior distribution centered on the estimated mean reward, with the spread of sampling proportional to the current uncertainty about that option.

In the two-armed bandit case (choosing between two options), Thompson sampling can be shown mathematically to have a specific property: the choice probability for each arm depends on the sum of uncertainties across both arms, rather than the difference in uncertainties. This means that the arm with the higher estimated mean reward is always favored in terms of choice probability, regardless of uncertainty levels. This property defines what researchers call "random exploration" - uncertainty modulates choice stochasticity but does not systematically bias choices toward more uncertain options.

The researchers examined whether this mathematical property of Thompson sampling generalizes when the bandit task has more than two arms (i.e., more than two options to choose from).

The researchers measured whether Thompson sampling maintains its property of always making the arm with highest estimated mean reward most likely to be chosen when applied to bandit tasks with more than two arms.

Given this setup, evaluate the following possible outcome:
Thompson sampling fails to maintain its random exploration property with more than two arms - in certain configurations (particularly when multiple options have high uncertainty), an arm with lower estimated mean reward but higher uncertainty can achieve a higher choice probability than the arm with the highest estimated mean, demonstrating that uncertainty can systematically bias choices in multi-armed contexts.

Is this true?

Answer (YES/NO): YES